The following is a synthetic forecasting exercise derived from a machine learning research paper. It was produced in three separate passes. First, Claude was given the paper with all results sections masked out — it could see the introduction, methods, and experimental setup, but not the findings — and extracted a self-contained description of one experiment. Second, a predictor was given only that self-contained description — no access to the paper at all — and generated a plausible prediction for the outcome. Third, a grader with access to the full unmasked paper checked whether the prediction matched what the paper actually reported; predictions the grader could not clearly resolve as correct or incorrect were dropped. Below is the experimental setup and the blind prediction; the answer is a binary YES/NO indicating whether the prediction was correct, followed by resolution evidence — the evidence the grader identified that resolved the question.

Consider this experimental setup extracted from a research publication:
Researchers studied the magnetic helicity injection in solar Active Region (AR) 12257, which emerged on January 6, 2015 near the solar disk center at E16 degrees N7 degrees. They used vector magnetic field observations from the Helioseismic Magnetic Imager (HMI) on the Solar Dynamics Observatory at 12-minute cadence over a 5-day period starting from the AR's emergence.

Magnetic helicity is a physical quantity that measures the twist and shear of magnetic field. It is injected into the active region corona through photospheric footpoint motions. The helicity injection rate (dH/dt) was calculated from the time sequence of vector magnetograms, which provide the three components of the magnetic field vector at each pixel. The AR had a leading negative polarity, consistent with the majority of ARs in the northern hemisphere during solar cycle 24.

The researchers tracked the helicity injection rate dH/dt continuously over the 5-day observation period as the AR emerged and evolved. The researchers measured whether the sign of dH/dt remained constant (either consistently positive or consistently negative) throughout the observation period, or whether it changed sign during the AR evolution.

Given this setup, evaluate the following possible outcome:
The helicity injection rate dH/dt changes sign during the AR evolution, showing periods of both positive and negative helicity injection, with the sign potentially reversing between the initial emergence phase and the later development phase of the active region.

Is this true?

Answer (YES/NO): YES